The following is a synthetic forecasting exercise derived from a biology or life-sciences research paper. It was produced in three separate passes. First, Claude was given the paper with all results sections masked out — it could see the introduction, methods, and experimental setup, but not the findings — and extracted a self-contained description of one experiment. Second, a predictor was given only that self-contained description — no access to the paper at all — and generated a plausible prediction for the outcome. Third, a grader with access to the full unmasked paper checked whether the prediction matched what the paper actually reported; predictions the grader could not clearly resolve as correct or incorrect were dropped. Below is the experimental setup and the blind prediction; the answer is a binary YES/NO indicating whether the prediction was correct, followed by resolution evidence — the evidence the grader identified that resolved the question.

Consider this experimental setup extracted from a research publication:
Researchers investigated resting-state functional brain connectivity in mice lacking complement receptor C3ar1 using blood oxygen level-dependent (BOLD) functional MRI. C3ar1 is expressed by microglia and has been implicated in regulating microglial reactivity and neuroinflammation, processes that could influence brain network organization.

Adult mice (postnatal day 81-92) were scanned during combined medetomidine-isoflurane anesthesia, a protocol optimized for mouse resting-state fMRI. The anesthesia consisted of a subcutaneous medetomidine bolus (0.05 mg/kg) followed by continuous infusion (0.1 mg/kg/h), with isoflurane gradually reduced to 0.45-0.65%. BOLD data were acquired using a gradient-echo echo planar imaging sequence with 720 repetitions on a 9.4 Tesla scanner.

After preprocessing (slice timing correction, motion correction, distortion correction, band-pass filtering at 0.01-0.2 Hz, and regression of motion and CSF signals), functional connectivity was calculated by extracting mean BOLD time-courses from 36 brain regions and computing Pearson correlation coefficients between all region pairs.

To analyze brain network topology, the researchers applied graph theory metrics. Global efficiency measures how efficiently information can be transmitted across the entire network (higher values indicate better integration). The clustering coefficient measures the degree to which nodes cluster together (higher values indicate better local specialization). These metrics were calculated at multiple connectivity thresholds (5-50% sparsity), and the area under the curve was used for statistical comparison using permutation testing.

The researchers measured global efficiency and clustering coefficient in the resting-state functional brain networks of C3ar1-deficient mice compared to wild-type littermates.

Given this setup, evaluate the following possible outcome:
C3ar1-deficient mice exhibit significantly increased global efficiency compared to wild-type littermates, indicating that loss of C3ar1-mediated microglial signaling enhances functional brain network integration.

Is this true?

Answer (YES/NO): NO